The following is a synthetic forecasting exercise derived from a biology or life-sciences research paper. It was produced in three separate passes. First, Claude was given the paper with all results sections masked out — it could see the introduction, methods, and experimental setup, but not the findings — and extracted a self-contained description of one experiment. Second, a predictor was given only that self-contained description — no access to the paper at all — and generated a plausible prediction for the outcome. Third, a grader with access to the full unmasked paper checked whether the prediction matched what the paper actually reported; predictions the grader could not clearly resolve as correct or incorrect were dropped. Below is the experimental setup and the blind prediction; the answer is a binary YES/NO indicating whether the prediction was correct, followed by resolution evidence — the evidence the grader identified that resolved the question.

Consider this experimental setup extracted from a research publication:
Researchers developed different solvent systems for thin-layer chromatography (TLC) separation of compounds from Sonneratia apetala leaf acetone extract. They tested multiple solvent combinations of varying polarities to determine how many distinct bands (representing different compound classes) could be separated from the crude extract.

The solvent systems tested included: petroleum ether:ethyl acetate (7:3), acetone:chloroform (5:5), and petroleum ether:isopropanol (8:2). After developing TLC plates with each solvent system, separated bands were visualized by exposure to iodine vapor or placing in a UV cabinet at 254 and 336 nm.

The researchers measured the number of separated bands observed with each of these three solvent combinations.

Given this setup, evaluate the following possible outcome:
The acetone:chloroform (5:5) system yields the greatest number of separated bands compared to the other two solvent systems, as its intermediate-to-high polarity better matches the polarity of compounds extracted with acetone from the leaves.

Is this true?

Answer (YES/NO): NO